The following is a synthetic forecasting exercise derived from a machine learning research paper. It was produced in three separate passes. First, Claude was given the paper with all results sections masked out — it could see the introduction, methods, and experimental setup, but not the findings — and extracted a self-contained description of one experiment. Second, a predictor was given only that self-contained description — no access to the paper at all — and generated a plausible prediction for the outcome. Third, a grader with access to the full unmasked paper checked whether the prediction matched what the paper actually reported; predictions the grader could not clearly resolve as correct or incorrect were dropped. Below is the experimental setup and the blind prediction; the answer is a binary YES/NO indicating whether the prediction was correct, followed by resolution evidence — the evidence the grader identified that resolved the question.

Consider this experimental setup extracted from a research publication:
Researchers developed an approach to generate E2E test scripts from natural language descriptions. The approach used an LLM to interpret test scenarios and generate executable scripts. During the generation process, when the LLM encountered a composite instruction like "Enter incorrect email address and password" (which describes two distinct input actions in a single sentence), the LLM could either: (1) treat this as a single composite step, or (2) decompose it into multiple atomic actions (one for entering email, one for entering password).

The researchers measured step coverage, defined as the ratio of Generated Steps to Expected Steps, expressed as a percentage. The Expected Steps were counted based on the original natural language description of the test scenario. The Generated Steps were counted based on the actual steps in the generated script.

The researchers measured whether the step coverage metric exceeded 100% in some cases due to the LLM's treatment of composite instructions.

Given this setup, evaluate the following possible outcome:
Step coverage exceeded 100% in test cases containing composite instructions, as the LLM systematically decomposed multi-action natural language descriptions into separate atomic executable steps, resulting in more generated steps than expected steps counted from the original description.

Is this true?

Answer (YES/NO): NO